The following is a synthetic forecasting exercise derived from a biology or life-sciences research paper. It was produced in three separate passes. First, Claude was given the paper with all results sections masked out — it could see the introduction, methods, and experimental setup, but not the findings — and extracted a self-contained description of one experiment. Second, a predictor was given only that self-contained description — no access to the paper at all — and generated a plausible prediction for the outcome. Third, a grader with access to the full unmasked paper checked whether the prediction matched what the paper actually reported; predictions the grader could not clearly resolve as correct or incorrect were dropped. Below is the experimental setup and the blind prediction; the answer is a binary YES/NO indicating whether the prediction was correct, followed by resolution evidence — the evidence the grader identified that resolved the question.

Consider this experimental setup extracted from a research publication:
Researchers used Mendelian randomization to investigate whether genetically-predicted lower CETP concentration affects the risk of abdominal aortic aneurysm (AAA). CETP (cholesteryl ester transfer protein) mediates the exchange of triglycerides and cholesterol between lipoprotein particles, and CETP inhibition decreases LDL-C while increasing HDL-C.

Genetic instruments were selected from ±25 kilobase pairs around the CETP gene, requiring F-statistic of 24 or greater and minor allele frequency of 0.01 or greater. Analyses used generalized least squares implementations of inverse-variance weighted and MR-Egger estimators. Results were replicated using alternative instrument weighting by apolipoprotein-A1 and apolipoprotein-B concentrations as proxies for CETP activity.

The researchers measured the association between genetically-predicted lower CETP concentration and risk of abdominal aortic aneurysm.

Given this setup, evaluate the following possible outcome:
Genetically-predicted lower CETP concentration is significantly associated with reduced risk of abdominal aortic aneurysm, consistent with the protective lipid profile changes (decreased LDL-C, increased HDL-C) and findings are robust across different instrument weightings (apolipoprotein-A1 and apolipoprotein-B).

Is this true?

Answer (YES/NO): YES